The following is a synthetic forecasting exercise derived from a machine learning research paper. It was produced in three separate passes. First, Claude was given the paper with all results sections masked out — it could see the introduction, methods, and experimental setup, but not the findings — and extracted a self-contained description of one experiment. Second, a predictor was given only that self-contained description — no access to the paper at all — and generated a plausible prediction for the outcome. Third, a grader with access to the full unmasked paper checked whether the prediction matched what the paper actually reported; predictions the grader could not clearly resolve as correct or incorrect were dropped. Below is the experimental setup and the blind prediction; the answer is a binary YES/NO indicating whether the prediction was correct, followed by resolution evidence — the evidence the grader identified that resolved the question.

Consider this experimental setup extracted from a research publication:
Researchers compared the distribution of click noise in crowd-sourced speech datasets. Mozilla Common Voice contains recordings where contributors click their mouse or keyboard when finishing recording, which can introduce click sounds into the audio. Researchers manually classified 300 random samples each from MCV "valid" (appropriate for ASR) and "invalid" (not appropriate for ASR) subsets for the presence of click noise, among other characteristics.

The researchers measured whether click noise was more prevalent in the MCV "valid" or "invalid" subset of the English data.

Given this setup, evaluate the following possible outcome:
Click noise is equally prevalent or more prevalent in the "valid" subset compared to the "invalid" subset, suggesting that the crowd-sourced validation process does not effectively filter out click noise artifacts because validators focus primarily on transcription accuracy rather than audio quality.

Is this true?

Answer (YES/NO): YES